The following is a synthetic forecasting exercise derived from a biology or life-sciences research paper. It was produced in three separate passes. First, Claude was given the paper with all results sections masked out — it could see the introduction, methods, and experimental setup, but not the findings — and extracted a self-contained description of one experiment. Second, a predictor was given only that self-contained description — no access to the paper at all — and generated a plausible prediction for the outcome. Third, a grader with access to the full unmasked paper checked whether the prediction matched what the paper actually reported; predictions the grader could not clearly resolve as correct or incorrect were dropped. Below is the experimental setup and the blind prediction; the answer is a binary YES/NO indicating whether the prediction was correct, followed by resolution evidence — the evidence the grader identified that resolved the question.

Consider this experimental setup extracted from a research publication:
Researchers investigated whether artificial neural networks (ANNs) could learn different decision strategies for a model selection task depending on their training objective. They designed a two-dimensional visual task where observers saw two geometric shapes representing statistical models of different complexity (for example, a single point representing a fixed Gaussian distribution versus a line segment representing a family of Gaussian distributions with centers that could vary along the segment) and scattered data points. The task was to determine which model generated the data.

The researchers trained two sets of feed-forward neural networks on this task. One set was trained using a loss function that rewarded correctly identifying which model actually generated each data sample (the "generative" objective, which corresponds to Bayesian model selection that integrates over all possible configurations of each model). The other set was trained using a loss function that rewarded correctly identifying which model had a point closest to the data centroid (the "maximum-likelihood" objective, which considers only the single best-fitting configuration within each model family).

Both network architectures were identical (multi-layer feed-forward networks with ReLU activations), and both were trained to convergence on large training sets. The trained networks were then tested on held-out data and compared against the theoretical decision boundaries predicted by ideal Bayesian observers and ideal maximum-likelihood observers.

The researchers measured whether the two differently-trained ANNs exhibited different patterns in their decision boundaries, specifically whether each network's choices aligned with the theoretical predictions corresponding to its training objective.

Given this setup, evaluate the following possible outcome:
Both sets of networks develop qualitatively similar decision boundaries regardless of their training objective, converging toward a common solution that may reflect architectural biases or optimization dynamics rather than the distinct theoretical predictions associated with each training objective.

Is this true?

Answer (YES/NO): NO